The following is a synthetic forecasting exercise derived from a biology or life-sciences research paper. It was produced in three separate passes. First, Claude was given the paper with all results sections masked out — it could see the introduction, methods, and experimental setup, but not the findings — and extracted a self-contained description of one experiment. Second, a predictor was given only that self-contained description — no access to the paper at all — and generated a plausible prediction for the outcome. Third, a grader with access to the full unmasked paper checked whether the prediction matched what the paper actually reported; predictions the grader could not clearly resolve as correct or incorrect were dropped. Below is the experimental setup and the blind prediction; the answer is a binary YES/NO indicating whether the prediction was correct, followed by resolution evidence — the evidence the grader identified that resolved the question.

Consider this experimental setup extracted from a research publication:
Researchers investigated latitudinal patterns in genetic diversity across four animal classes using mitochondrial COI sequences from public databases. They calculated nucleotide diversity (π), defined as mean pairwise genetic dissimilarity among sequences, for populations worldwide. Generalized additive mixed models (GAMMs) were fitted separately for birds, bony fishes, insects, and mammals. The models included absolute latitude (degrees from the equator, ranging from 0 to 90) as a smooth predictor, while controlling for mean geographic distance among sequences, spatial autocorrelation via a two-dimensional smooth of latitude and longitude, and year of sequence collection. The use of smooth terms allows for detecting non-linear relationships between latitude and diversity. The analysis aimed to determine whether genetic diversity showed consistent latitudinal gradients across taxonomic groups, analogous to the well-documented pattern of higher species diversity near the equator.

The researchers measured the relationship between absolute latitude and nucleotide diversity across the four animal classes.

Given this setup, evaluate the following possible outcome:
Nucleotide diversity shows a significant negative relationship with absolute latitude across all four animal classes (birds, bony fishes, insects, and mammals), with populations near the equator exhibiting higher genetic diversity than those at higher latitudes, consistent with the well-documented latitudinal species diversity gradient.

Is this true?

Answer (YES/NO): NO